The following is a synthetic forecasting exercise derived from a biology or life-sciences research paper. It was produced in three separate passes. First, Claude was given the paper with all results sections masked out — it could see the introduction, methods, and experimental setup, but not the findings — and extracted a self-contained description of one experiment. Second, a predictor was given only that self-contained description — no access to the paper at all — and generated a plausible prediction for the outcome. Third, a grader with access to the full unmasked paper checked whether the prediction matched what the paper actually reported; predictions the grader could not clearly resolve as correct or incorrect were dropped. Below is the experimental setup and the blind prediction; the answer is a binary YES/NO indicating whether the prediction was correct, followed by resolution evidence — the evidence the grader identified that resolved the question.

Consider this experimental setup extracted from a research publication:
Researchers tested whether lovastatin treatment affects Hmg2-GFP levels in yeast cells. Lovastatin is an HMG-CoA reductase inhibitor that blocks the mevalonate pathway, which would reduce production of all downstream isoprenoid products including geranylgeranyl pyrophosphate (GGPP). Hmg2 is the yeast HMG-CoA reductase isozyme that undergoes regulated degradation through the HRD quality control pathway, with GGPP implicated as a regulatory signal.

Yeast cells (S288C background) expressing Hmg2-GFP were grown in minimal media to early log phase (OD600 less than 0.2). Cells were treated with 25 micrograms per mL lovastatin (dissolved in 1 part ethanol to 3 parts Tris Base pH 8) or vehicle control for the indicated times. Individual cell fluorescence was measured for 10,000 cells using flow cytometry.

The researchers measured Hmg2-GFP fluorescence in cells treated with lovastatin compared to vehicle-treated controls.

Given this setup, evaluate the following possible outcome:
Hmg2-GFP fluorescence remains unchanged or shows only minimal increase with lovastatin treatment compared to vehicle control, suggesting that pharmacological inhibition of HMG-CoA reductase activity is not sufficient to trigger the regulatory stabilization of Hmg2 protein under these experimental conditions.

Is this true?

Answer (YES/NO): NO